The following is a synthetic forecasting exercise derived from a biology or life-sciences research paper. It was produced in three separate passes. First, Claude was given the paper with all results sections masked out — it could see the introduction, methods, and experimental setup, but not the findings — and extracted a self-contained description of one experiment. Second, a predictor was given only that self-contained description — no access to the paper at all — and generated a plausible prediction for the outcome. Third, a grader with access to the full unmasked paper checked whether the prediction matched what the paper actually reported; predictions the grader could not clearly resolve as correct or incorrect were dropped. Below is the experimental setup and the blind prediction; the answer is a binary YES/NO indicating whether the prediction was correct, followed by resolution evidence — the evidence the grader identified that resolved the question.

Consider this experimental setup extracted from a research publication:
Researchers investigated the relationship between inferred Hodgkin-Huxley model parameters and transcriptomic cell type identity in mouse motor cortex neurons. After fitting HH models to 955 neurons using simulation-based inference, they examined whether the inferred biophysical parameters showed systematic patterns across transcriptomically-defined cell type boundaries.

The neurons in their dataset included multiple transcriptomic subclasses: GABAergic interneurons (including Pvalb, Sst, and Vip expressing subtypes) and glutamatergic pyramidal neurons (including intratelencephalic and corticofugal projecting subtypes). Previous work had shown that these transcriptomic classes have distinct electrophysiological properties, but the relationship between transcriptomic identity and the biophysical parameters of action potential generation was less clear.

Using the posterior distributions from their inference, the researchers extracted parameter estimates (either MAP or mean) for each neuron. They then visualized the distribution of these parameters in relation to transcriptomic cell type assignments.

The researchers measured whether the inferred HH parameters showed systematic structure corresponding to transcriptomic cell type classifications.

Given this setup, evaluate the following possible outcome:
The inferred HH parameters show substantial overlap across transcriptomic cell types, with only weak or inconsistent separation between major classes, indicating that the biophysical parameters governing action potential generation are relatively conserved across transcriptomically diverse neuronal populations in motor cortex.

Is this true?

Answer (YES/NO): NO